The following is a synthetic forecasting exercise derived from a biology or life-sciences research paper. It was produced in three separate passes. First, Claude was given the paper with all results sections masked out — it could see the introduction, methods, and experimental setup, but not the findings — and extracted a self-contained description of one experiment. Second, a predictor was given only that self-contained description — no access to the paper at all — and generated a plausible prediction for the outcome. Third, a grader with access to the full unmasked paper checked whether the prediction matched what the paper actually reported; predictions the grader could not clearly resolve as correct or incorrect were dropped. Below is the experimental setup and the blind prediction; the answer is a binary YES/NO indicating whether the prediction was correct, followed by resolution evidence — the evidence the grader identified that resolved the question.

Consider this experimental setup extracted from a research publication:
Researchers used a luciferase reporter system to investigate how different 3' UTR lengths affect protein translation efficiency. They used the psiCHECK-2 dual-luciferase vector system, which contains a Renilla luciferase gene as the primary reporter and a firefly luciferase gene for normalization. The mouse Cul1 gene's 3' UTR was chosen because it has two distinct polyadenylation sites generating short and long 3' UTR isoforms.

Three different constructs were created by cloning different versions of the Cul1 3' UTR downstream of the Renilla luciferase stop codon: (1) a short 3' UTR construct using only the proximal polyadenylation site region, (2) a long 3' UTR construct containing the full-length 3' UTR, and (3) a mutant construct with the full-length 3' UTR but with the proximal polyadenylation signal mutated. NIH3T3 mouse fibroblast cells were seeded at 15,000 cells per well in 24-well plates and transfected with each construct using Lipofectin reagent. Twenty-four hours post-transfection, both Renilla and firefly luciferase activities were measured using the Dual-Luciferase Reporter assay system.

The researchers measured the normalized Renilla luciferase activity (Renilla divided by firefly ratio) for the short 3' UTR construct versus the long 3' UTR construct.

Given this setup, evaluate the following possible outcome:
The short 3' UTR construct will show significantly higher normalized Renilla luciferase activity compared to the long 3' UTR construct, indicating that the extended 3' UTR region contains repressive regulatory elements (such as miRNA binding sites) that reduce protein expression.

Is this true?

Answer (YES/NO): YES